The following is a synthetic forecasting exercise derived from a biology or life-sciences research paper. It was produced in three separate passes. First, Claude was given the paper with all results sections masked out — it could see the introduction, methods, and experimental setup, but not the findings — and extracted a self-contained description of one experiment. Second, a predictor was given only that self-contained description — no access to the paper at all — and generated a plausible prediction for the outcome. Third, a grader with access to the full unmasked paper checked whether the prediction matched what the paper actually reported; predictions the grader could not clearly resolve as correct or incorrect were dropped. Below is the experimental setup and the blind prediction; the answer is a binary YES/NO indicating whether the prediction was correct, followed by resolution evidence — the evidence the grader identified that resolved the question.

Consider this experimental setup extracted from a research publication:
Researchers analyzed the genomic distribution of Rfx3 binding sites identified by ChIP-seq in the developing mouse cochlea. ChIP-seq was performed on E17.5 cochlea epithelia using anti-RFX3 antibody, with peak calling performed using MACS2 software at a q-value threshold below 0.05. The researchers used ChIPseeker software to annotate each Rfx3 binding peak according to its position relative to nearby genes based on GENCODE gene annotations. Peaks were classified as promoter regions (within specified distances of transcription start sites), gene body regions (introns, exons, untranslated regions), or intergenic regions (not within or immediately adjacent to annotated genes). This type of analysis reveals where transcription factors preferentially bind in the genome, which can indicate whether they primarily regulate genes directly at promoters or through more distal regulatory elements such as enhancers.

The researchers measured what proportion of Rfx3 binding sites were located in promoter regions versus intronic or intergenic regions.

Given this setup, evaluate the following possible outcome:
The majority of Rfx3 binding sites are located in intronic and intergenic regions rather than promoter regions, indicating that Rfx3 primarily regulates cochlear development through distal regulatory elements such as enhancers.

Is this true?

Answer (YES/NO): NO